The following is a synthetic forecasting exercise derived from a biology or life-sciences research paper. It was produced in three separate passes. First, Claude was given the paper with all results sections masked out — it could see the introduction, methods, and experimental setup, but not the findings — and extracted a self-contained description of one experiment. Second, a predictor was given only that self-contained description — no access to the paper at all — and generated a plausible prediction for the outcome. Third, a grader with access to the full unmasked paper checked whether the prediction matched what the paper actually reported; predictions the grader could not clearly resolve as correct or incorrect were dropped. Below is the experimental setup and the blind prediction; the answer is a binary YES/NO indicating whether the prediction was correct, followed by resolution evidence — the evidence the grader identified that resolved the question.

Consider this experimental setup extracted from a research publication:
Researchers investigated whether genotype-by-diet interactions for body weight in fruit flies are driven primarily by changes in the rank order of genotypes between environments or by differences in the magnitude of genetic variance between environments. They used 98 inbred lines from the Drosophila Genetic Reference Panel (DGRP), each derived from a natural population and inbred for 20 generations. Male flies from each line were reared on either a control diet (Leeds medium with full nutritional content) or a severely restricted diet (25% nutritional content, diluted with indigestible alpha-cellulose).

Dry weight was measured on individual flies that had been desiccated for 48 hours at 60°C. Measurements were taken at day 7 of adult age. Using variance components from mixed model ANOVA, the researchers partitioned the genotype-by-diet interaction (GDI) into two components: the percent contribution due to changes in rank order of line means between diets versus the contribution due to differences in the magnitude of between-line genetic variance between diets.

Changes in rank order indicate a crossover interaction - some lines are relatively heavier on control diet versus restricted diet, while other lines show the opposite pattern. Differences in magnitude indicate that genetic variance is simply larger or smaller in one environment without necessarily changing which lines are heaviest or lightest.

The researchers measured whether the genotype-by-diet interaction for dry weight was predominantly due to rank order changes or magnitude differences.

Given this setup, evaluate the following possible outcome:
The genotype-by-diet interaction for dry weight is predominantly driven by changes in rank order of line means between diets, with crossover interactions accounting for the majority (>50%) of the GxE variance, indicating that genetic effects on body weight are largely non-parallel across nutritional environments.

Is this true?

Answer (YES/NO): YES